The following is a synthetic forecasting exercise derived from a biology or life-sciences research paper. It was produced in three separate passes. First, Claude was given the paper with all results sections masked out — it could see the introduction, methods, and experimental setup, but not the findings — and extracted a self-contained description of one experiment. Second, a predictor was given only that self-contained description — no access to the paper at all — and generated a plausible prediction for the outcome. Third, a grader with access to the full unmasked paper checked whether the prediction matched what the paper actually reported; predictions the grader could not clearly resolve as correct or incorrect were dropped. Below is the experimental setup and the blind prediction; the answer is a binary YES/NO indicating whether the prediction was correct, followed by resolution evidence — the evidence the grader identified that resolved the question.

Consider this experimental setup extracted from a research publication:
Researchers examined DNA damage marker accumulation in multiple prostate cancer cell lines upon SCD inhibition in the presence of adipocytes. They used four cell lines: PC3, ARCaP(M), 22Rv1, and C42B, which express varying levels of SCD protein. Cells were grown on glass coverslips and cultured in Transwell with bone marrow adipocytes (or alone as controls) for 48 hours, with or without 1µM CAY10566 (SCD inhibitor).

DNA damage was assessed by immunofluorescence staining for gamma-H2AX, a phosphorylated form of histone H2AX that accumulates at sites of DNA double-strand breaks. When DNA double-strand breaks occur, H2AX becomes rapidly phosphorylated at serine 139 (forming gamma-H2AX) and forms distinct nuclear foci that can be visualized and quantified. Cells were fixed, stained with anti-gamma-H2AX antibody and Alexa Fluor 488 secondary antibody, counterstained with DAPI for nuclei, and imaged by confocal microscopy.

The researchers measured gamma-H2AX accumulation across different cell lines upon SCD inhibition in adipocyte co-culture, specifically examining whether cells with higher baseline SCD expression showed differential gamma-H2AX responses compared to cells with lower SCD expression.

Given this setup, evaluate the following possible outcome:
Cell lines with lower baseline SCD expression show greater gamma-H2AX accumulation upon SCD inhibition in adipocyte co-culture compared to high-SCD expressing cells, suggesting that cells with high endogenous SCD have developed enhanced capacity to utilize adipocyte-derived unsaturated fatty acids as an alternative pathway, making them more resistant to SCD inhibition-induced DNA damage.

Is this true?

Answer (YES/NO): NO